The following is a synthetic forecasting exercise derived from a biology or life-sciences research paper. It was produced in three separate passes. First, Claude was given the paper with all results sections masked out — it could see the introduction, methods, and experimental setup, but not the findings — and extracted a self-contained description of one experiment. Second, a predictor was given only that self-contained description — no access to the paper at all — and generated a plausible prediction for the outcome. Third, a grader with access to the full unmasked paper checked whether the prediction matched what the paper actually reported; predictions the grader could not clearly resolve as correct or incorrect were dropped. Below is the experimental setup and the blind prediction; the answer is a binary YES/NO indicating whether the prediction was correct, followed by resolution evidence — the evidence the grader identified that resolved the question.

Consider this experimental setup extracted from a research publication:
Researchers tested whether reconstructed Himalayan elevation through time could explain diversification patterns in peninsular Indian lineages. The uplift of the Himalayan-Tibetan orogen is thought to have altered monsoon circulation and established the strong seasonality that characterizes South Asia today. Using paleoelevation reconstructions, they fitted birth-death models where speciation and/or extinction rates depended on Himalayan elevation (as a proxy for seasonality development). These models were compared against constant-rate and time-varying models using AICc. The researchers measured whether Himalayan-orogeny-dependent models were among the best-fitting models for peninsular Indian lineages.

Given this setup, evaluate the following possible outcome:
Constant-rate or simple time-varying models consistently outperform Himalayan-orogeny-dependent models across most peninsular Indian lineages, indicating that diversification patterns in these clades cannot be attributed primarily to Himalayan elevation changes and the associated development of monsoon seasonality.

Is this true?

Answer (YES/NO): YES